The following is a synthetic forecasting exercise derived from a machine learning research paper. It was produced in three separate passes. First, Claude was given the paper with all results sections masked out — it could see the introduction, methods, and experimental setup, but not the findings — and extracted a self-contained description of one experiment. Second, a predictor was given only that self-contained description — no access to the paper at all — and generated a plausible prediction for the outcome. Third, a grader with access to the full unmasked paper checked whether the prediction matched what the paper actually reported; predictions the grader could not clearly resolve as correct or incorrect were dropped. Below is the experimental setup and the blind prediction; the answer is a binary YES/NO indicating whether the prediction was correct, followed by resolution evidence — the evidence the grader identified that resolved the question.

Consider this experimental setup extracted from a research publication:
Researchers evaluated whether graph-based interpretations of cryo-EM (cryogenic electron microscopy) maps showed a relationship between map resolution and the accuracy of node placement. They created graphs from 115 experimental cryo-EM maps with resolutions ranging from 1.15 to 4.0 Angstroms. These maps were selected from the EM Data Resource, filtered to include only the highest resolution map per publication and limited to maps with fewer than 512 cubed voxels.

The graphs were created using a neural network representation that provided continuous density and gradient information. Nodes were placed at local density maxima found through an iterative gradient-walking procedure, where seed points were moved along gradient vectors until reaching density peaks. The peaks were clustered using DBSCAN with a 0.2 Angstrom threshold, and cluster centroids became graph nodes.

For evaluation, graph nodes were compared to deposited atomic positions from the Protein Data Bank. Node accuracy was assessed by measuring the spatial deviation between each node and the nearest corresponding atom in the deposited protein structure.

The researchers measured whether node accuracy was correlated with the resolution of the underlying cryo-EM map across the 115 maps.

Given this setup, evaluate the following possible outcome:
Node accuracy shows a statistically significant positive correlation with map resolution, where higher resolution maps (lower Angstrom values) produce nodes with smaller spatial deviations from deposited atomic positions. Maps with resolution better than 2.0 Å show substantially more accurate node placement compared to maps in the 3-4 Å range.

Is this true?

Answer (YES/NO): NO